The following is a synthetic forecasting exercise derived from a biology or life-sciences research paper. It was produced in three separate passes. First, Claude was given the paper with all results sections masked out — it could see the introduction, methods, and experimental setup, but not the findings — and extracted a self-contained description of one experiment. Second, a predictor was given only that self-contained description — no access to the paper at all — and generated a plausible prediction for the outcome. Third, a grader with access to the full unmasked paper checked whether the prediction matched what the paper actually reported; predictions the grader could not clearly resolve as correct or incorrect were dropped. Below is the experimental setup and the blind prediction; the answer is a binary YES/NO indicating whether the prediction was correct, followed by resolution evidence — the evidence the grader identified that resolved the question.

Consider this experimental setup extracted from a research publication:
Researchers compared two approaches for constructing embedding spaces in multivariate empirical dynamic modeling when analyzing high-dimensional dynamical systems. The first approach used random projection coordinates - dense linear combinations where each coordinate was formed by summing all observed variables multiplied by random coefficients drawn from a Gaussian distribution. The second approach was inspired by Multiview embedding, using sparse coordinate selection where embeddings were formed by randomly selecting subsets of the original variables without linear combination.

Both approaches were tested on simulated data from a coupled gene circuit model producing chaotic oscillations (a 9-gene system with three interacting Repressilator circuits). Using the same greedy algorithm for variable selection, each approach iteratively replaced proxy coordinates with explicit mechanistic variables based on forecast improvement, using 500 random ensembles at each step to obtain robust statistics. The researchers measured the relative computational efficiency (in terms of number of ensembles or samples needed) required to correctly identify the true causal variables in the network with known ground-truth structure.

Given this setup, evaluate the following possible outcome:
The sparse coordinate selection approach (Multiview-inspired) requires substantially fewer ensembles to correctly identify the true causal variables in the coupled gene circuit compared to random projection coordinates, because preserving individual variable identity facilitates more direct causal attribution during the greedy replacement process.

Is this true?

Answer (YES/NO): NO